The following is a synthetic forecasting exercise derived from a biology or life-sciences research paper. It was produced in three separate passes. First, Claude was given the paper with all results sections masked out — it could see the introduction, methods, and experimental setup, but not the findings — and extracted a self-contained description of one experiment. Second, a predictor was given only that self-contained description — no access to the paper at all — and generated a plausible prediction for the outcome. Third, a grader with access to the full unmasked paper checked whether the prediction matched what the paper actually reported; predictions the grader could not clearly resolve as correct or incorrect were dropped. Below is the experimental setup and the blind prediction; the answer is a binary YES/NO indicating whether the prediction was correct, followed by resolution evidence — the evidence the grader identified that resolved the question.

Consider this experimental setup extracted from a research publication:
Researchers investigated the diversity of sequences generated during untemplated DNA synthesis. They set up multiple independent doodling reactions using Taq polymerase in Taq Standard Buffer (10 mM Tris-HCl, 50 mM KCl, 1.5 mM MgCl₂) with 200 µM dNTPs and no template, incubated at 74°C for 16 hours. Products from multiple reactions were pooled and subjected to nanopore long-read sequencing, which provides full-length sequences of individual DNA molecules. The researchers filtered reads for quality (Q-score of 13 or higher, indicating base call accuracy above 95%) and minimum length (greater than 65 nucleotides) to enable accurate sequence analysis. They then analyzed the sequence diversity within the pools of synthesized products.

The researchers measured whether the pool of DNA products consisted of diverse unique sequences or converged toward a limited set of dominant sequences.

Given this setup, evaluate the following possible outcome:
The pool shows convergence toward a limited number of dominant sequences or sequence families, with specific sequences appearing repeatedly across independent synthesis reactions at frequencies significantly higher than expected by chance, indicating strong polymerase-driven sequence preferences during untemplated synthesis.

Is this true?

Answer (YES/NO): YES